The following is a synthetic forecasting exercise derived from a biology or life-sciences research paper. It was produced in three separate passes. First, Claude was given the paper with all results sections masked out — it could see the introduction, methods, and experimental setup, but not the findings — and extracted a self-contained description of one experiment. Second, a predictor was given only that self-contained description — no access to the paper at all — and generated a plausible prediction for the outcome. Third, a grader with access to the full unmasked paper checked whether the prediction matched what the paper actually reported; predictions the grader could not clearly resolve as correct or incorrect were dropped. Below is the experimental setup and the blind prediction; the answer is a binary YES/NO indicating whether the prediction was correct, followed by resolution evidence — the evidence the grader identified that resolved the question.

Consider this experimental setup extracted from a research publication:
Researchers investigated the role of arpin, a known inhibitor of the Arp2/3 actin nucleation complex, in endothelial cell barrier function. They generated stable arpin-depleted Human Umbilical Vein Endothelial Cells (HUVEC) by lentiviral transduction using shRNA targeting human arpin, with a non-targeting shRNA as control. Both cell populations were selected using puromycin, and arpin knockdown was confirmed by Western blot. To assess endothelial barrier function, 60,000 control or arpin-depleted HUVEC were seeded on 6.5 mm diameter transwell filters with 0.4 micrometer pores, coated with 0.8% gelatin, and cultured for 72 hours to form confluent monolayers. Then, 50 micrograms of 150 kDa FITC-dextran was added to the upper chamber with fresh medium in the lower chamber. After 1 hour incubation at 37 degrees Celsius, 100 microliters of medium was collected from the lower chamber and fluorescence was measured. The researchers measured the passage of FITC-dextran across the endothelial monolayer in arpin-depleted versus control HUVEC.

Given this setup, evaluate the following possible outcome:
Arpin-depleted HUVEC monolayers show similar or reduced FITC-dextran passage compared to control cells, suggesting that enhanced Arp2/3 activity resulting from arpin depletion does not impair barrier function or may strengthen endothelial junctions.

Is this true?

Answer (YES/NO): NO